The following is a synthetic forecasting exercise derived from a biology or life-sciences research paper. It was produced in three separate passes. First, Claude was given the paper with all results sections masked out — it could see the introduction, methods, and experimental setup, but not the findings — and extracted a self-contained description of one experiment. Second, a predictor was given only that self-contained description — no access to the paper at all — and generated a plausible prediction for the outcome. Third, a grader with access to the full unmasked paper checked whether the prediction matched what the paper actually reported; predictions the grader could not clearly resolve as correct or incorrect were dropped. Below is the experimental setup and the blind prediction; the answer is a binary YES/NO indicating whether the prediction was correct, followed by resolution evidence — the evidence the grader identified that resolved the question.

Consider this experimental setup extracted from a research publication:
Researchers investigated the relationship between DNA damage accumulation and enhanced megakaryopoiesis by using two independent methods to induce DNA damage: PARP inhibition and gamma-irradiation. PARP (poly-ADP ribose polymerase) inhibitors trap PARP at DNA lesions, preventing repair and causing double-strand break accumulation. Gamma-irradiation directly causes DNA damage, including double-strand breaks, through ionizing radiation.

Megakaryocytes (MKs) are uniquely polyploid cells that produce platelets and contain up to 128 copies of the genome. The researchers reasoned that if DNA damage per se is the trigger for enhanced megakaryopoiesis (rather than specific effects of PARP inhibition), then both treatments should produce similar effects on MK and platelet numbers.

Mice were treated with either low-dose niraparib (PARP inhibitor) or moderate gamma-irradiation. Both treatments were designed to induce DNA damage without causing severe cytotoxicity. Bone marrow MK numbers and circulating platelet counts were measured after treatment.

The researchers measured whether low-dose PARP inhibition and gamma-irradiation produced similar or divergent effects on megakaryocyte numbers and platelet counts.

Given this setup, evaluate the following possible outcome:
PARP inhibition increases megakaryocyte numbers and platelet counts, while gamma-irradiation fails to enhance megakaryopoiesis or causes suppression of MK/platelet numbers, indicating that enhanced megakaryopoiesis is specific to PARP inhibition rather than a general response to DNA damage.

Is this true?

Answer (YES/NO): NO